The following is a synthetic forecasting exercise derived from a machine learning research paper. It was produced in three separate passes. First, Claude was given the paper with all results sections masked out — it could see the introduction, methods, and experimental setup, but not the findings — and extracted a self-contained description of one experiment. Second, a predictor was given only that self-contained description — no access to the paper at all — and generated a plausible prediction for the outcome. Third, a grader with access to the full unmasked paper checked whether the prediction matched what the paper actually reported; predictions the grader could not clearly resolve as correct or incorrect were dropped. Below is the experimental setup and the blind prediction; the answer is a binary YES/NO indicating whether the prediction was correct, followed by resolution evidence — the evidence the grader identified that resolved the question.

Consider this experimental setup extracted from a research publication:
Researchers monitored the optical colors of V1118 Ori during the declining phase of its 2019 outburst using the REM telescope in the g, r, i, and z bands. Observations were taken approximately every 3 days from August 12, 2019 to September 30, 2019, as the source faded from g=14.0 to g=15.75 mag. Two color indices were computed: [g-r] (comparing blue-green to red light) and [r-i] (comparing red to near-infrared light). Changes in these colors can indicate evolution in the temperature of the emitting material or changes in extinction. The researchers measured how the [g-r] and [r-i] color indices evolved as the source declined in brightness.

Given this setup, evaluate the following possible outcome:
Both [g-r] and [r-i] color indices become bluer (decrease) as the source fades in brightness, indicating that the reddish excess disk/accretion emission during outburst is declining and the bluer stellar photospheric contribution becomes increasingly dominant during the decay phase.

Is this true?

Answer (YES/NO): NO